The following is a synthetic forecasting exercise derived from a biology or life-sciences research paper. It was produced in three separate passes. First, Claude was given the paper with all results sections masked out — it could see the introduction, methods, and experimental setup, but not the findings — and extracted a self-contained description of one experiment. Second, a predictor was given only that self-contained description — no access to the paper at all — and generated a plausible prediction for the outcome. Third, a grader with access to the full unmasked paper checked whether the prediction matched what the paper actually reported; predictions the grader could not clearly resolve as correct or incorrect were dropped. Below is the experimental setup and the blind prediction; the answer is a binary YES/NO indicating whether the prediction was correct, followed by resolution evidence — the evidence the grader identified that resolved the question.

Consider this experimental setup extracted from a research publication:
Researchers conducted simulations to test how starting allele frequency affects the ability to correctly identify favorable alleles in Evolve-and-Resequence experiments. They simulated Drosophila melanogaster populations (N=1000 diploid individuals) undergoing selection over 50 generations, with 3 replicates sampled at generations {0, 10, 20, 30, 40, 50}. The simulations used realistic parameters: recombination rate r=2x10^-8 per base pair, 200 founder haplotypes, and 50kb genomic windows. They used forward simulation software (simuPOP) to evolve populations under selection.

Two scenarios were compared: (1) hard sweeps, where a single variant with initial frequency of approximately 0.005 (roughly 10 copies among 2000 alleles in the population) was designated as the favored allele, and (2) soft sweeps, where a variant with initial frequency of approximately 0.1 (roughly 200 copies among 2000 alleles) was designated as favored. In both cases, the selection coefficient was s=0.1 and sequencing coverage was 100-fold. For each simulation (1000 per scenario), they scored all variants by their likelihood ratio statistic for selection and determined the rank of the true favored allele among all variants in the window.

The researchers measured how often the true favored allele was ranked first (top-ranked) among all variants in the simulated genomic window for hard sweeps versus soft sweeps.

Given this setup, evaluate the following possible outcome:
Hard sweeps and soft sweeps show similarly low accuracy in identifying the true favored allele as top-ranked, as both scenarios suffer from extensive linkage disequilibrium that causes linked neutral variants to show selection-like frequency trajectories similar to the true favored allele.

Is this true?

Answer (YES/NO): NO